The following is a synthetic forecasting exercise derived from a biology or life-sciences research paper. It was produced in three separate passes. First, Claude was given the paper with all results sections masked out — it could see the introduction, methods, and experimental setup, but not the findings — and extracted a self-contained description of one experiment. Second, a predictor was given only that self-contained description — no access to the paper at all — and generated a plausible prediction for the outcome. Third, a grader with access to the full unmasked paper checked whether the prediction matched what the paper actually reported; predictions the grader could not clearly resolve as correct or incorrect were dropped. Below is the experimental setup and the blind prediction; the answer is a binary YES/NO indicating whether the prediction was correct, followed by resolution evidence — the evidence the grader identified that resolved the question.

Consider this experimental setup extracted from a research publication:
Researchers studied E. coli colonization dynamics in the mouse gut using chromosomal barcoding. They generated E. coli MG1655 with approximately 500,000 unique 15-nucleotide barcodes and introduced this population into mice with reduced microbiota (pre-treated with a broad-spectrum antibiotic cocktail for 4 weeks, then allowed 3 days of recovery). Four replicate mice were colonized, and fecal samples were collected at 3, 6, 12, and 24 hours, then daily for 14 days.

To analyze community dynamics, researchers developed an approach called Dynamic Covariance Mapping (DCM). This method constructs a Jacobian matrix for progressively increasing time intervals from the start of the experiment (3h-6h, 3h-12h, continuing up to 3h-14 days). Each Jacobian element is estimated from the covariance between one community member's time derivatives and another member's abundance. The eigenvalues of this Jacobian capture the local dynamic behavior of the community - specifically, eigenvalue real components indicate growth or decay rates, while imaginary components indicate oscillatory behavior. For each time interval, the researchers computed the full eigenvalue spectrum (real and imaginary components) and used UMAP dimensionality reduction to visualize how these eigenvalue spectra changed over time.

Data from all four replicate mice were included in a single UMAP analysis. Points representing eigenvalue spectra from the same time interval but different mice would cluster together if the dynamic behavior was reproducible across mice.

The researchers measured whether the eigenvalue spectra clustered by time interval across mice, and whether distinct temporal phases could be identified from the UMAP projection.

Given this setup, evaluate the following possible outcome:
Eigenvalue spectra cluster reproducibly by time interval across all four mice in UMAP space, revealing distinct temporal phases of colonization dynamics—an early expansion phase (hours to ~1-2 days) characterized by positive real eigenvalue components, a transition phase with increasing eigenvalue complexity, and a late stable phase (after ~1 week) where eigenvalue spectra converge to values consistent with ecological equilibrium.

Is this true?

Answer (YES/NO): YES